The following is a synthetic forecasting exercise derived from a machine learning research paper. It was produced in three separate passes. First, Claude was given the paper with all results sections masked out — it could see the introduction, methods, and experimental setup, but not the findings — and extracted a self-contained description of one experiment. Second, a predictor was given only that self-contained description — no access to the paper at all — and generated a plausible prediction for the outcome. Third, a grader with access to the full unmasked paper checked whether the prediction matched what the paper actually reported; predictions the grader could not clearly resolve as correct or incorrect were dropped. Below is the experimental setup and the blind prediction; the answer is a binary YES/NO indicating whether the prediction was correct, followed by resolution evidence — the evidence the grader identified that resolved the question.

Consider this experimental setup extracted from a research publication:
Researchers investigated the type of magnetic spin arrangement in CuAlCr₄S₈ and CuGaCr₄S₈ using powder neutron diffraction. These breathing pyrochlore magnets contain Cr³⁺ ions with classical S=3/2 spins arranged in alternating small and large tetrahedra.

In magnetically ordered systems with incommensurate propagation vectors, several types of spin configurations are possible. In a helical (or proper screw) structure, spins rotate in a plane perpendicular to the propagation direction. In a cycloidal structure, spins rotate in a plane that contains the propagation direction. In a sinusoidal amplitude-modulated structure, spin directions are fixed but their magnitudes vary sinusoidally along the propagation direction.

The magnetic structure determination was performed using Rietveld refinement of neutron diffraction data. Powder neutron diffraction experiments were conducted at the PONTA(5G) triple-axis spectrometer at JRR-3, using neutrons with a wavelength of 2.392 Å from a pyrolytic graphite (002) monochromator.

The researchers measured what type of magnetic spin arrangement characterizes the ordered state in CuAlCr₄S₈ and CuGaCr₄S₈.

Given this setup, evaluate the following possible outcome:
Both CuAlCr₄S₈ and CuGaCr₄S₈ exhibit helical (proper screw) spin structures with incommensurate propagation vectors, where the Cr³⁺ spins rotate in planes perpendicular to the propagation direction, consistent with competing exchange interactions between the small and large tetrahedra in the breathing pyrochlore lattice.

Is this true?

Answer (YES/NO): NO